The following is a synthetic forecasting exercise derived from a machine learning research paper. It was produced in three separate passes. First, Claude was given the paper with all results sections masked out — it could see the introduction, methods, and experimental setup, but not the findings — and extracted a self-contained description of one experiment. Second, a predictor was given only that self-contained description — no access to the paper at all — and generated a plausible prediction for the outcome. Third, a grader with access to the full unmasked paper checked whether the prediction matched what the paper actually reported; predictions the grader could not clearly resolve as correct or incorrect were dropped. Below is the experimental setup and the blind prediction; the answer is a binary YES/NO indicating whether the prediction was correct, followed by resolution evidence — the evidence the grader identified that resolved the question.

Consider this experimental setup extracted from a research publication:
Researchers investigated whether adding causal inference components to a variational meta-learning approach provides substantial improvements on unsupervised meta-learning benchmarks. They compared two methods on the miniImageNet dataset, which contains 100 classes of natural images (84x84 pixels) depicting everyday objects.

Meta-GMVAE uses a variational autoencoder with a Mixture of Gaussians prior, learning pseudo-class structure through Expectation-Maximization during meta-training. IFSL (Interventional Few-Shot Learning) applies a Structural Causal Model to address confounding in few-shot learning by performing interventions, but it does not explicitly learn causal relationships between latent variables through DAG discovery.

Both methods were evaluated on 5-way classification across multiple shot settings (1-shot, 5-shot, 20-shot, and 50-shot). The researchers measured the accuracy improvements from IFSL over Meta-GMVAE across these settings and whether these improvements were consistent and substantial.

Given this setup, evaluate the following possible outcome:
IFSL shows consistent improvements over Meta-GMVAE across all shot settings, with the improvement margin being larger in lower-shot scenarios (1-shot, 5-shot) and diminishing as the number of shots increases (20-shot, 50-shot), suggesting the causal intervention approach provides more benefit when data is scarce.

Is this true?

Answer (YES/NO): NO